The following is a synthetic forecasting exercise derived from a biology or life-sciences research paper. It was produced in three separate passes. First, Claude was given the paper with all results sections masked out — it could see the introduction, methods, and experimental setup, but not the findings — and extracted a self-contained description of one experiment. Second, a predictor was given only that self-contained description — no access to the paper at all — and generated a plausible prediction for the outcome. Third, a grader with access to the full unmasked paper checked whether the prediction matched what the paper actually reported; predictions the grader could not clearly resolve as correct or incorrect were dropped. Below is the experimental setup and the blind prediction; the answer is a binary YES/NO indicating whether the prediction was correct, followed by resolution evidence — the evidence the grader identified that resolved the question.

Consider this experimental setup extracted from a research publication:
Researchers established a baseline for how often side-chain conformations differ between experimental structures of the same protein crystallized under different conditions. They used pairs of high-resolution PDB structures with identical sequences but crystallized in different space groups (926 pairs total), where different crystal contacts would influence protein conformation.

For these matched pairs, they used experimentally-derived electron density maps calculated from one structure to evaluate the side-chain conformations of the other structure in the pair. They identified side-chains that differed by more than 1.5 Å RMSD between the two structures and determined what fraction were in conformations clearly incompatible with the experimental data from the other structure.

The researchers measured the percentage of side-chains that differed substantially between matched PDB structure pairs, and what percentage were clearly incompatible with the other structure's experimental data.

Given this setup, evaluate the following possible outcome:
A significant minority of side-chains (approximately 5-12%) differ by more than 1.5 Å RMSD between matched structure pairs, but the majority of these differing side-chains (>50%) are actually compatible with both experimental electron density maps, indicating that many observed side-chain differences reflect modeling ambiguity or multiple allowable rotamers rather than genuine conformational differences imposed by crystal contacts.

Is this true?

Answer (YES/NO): YES